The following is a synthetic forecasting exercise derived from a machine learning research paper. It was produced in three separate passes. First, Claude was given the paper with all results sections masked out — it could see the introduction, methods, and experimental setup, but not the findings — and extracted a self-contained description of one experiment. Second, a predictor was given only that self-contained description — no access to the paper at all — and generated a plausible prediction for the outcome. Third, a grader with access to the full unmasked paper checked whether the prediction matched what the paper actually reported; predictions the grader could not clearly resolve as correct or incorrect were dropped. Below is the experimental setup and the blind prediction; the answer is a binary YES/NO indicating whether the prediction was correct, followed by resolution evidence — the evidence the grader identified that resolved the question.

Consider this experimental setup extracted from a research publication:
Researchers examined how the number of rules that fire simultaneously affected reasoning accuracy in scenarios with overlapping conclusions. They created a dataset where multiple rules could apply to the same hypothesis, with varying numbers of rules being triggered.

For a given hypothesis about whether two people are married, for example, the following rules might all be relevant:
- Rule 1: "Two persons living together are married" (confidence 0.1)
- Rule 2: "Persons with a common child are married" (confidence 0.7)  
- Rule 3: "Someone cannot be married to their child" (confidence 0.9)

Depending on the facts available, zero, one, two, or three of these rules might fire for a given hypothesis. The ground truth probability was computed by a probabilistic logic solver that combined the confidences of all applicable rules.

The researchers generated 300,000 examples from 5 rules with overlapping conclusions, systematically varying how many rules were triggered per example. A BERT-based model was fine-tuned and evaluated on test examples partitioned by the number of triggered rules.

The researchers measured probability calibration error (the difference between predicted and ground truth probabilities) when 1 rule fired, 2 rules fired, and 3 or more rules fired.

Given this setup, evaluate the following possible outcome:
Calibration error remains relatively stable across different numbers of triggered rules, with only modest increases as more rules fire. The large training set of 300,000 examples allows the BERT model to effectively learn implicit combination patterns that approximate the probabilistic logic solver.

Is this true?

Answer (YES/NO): NO